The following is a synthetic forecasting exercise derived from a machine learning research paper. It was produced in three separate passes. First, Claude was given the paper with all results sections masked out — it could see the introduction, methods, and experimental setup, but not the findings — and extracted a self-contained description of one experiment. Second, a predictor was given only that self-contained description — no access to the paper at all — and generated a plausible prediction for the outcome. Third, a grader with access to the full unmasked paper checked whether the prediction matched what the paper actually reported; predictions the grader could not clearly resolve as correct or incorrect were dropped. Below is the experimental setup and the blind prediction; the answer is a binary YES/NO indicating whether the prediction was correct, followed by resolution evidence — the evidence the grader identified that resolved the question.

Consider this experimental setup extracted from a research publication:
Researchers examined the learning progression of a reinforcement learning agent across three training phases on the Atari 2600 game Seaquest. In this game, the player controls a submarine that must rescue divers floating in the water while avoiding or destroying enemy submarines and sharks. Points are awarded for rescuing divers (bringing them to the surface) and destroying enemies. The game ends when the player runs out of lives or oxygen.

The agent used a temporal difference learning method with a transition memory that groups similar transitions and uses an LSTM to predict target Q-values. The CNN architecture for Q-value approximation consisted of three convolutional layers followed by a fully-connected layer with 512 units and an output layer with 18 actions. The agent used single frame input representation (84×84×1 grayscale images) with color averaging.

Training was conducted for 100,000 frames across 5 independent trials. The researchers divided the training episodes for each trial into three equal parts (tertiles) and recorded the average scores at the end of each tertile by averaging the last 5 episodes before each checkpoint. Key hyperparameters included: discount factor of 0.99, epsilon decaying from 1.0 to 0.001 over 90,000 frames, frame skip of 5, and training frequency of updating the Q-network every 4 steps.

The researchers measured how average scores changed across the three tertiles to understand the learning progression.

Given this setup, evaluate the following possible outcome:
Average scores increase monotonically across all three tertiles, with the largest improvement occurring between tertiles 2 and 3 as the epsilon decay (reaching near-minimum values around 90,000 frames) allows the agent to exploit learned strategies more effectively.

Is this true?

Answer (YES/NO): NO